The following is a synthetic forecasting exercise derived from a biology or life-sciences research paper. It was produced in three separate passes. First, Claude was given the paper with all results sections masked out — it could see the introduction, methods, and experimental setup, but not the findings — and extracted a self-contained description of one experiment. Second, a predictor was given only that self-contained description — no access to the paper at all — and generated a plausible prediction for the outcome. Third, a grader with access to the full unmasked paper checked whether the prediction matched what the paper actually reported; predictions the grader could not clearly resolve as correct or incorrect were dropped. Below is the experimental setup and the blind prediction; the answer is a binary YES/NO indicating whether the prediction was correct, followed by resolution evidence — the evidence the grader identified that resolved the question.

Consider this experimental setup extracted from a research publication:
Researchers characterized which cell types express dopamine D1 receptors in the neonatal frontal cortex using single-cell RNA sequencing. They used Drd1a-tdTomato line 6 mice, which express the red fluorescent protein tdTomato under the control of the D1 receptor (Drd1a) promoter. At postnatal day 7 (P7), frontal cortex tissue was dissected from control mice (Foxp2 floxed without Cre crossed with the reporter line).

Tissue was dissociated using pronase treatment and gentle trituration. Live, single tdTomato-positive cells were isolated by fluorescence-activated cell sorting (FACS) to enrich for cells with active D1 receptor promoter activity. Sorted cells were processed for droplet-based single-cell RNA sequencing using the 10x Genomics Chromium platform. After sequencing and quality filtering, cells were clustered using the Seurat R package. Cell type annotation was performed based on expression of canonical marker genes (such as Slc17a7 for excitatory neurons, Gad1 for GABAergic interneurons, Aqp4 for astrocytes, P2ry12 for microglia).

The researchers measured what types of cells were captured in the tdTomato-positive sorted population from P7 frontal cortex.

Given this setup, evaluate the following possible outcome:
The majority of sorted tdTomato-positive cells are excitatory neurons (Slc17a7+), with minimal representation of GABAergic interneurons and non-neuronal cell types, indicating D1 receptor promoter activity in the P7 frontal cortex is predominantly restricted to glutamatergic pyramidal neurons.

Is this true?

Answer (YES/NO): NO